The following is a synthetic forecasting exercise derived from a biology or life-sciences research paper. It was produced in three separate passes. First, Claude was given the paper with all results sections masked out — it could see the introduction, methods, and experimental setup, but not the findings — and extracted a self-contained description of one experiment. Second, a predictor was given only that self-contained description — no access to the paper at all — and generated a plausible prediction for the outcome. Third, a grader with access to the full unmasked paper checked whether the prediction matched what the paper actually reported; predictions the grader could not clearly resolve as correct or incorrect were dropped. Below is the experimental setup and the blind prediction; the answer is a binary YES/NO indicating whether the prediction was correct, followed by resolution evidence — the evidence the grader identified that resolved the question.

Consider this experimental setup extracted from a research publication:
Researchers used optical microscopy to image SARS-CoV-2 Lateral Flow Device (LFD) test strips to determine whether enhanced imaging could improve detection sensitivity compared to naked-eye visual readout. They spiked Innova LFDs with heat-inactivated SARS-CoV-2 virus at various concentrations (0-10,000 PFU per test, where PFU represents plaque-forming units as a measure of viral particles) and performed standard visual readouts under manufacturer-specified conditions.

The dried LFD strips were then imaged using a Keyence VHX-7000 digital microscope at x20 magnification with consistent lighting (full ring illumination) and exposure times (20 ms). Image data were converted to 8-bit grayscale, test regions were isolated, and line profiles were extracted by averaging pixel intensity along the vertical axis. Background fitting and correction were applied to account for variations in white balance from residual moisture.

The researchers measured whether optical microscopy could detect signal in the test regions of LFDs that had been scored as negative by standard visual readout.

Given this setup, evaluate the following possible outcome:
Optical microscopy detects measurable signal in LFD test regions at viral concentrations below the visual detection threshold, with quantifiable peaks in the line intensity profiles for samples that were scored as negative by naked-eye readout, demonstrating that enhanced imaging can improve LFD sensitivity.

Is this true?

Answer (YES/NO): YES